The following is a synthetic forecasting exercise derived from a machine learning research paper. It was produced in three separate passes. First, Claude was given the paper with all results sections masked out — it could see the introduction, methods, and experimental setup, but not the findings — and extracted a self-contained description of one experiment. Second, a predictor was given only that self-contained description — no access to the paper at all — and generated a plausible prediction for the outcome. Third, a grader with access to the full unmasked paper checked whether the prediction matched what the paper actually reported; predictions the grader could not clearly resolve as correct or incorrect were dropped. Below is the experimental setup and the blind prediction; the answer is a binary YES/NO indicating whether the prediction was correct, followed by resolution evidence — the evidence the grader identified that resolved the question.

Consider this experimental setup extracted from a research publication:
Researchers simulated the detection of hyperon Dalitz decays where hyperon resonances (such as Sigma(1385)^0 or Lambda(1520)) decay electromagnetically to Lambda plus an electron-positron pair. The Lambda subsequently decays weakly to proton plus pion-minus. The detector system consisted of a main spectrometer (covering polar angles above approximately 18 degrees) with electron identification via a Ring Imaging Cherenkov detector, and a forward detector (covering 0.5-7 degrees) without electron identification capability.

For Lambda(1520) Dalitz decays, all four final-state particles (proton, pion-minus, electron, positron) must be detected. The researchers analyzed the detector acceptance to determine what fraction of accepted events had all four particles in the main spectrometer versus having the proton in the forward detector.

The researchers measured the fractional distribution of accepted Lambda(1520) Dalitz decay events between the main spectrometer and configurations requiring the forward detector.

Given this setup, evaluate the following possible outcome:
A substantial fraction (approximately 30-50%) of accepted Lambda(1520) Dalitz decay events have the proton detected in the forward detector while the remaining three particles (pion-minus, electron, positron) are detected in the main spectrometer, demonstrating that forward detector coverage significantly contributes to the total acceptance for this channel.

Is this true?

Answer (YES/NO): YES